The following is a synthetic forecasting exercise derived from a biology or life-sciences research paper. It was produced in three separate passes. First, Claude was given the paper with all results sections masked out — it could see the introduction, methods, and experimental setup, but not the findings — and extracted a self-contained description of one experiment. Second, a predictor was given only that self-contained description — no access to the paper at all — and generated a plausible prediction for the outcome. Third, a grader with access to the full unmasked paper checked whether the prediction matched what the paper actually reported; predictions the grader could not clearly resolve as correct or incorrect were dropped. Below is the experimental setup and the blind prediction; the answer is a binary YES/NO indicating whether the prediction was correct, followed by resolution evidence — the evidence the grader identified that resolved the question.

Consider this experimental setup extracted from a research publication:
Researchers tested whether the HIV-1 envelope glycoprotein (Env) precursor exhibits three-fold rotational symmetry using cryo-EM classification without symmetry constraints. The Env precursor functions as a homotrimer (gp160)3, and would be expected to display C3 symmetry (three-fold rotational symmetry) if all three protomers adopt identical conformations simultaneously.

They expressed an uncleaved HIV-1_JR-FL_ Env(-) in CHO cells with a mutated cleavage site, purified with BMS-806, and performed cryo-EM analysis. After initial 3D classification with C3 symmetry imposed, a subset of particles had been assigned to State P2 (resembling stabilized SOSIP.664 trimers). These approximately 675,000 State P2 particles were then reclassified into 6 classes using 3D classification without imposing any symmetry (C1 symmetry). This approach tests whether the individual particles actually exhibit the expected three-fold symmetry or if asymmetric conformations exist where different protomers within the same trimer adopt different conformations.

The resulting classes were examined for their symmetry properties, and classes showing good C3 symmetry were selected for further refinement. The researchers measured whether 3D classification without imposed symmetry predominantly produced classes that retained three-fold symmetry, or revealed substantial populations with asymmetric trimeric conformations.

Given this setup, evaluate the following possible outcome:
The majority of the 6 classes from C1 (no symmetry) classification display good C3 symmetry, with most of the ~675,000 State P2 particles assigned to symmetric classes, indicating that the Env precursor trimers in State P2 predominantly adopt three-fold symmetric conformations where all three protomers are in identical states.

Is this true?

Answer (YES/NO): YES